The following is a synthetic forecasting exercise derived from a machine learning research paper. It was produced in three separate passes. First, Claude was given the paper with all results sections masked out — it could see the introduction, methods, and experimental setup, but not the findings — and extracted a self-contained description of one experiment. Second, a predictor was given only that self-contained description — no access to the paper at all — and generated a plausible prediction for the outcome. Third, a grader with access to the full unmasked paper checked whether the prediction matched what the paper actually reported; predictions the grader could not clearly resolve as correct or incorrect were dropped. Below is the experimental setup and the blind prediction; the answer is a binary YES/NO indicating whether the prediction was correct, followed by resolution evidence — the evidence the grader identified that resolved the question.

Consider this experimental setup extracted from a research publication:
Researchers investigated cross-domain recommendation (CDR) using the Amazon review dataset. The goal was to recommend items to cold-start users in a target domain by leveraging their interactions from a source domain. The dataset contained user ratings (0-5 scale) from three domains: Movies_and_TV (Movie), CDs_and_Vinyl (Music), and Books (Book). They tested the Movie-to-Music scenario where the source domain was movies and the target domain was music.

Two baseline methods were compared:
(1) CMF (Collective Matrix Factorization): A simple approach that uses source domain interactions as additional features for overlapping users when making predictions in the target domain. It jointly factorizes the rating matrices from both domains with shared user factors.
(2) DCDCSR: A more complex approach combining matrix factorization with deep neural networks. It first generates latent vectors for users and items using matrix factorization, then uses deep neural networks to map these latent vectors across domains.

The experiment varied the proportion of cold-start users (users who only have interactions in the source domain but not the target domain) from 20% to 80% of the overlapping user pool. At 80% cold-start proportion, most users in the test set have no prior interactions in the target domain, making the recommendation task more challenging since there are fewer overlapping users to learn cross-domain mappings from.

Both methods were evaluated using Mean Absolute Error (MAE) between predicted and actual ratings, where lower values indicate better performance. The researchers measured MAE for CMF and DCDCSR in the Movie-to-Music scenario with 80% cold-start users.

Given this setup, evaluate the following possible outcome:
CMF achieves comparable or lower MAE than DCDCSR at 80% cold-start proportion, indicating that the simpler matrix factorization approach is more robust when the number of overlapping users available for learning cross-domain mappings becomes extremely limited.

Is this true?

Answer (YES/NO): YES